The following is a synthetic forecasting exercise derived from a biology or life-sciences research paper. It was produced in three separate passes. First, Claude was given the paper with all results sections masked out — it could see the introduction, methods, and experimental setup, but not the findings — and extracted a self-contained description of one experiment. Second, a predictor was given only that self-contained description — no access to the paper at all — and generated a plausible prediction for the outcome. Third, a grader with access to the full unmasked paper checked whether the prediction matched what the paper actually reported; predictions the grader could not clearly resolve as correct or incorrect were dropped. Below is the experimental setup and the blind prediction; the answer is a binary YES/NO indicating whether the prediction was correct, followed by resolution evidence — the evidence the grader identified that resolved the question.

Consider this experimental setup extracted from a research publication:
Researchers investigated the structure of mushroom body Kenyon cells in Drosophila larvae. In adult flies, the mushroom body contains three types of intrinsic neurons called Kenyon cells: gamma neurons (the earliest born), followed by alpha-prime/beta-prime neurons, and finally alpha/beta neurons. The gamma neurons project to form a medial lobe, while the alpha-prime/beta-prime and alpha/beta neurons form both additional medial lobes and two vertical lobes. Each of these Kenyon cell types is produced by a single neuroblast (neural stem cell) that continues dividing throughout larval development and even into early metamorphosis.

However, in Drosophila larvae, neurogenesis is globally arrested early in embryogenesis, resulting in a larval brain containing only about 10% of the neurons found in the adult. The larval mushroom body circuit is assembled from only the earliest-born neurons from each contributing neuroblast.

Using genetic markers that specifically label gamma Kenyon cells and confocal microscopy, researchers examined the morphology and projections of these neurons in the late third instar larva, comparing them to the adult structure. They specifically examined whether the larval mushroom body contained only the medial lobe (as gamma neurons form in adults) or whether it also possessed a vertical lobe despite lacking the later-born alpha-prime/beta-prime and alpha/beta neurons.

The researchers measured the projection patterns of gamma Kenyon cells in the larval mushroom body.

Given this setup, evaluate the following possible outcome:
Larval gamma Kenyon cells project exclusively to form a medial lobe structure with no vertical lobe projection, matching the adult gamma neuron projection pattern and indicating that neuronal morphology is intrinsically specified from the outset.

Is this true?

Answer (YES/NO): NO